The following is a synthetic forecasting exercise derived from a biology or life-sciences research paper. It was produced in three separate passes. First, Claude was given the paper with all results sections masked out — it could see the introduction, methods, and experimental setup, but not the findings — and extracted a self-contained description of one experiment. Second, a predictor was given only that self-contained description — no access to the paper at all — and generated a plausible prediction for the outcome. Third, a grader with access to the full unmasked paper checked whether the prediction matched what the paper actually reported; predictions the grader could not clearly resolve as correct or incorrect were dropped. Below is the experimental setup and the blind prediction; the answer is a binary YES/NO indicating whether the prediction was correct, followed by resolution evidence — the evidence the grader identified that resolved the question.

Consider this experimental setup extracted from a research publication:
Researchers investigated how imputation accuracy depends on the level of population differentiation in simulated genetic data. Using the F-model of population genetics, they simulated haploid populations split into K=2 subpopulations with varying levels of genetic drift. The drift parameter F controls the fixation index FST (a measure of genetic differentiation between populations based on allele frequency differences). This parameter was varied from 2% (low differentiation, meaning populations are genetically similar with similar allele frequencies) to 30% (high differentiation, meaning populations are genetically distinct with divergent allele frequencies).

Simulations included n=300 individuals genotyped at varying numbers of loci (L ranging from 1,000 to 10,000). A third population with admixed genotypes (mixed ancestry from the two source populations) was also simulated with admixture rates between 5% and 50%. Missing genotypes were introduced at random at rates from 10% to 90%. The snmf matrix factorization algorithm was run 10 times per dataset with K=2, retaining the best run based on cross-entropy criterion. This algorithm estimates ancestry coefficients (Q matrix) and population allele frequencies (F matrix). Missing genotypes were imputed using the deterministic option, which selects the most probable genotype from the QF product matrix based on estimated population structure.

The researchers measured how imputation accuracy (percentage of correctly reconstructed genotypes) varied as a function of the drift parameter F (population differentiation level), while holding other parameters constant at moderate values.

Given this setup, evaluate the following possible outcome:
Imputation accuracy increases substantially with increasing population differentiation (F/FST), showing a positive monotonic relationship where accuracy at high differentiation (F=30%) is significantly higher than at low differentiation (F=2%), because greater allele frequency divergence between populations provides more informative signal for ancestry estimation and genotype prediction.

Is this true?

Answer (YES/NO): YES